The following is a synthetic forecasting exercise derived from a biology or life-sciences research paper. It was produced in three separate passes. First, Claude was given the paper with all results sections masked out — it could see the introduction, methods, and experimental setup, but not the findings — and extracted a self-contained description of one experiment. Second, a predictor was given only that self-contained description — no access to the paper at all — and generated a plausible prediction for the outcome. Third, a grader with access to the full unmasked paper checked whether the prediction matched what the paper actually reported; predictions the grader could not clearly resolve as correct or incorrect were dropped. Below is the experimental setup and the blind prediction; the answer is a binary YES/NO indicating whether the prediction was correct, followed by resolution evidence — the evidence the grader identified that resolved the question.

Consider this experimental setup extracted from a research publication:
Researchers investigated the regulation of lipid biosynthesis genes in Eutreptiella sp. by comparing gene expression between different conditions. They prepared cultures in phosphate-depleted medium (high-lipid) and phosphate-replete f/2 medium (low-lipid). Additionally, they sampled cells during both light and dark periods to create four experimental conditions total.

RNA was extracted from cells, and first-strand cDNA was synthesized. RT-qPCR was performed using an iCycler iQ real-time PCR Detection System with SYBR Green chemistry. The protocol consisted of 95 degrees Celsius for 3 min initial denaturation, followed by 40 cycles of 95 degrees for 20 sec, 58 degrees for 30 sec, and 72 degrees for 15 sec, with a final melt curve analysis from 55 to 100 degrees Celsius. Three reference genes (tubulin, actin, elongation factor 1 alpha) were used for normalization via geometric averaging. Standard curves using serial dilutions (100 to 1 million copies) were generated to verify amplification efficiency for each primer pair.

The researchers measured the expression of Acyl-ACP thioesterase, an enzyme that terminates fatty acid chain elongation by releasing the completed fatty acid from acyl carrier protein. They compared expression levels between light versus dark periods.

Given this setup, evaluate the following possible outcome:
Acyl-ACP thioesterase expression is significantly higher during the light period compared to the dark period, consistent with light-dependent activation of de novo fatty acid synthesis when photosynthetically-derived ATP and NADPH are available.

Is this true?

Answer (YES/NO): YES